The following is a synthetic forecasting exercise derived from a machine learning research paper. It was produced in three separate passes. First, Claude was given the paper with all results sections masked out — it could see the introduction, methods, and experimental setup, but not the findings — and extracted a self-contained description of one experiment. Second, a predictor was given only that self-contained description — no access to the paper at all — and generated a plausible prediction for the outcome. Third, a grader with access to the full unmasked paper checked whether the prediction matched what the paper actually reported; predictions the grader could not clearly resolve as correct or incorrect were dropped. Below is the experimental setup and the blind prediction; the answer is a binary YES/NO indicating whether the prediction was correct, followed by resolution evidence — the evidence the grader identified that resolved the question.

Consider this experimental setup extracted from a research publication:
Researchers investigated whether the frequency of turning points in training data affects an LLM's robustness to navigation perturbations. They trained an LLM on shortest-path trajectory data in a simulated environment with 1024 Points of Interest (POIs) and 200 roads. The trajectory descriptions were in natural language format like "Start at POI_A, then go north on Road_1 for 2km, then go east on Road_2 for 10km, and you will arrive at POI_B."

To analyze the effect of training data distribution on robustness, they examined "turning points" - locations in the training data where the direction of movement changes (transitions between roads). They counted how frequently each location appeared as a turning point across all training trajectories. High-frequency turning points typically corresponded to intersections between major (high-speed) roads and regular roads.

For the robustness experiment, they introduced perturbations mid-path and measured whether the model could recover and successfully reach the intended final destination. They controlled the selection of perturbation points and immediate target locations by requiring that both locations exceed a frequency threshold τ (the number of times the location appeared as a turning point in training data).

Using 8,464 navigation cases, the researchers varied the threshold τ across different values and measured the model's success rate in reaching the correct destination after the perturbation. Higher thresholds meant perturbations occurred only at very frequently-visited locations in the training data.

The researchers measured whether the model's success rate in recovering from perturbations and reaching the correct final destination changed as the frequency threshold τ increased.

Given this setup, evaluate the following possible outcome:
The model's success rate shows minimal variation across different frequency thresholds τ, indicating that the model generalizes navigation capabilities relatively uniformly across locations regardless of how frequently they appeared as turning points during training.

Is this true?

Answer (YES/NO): NO